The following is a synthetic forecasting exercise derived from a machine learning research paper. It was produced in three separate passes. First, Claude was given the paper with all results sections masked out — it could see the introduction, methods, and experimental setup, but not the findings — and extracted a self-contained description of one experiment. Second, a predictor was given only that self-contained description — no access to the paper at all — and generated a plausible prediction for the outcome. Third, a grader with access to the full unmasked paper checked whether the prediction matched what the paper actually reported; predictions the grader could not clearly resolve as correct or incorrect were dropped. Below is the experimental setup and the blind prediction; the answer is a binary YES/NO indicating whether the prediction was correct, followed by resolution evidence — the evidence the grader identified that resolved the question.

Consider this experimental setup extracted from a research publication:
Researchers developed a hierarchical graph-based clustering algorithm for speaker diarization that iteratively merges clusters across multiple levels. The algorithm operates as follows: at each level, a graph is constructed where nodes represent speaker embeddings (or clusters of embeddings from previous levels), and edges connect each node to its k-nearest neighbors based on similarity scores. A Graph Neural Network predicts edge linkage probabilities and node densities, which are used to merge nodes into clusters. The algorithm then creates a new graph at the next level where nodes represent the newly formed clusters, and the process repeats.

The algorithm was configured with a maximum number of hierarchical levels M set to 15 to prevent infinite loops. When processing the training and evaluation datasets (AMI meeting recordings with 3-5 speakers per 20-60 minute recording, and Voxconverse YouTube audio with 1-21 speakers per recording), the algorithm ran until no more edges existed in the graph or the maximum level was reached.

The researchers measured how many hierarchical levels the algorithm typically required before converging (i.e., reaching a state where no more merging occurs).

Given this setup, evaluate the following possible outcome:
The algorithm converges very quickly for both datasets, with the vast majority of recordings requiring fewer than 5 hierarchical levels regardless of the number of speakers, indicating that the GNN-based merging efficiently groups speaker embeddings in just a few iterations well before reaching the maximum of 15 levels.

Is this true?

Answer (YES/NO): YES